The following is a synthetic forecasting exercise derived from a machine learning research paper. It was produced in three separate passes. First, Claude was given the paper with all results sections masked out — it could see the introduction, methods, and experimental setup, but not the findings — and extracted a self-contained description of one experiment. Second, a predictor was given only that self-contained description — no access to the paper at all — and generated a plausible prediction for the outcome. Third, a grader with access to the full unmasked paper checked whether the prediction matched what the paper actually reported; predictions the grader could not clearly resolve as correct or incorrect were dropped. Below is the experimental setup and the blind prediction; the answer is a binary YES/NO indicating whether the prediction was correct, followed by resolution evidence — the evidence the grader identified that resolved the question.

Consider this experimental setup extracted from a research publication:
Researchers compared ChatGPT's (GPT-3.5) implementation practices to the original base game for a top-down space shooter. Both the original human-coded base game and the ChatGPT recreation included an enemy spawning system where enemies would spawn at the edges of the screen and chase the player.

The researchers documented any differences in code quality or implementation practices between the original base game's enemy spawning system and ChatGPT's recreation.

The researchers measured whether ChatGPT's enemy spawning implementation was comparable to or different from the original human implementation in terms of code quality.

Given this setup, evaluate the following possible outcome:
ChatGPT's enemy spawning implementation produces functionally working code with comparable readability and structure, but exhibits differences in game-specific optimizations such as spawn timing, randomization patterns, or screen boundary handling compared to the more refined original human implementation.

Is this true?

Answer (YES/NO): NO